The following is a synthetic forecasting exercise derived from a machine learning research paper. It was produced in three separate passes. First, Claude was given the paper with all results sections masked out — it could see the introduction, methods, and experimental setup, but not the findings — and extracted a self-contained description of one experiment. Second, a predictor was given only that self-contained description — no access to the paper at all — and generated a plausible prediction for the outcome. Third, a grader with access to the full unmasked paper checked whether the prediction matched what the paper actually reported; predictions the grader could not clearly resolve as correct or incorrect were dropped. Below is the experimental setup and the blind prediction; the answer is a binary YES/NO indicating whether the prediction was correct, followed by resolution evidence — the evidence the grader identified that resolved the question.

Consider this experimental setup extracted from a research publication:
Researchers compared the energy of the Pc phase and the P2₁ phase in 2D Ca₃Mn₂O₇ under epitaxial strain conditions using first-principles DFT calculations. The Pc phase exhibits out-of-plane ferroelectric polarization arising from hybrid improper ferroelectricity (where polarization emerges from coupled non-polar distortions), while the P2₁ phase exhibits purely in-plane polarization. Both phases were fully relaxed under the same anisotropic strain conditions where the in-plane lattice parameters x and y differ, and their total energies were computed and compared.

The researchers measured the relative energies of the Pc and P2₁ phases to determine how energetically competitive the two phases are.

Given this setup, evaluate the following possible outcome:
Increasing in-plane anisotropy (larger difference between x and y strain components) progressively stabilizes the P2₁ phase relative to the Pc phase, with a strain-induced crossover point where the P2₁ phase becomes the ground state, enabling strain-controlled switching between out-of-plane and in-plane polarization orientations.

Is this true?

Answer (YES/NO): NO